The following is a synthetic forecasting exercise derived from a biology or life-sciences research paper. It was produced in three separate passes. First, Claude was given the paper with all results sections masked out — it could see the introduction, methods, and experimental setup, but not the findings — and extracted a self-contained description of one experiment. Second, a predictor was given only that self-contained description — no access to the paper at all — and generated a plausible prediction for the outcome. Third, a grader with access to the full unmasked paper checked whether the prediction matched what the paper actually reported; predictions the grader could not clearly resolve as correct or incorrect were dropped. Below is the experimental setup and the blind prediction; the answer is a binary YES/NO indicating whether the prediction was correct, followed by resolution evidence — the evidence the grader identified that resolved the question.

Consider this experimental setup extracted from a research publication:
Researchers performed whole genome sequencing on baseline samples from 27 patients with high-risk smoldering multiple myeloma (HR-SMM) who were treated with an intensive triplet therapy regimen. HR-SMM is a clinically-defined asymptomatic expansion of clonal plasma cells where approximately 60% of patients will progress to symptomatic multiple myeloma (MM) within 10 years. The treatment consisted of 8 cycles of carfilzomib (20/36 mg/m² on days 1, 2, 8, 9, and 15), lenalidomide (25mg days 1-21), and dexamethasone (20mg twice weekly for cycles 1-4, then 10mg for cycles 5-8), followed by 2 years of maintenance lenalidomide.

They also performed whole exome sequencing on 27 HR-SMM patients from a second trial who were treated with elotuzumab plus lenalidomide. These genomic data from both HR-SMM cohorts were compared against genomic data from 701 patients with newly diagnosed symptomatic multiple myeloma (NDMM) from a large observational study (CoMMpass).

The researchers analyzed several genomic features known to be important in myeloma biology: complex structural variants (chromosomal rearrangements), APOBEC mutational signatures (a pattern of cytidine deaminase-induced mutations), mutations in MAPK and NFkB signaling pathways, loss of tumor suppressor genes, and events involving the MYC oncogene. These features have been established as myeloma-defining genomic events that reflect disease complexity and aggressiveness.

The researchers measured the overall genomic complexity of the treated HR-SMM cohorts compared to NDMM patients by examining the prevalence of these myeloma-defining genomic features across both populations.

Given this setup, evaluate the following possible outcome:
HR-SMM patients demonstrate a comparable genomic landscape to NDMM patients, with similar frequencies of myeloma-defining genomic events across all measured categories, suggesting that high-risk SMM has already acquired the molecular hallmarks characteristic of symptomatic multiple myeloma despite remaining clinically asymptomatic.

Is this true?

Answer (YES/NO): NO